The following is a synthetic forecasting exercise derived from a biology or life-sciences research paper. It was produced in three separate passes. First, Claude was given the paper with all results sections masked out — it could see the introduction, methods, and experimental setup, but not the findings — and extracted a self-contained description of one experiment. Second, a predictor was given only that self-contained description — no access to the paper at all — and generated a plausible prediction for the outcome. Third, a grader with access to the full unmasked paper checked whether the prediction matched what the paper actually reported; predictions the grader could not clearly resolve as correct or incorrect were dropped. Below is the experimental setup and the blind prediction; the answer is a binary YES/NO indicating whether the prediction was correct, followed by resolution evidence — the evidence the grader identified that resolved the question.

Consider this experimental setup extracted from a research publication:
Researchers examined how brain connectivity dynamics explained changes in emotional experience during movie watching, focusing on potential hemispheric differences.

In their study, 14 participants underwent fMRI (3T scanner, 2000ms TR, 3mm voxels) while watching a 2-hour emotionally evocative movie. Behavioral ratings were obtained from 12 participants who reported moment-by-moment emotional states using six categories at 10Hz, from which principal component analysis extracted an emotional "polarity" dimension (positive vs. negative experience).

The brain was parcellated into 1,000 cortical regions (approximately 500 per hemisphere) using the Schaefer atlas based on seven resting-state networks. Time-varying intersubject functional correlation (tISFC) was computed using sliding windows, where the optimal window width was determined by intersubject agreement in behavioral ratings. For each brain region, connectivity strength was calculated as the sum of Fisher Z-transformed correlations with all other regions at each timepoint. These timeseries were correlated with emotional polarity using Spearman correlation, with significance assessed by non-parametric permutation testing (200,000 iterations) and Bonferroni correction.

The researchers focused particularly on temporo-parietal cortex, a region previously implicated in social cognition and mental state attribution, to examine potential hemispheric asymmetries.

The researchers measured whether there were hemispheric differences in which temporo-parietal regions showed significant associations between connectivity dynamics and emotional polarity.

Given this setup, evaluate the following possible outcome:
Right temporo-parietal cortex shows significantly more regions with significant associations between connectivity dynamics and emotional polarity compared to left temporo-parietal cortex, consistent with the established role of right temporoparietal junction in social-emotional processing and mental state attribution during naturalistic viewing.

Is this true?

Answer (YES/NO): YES